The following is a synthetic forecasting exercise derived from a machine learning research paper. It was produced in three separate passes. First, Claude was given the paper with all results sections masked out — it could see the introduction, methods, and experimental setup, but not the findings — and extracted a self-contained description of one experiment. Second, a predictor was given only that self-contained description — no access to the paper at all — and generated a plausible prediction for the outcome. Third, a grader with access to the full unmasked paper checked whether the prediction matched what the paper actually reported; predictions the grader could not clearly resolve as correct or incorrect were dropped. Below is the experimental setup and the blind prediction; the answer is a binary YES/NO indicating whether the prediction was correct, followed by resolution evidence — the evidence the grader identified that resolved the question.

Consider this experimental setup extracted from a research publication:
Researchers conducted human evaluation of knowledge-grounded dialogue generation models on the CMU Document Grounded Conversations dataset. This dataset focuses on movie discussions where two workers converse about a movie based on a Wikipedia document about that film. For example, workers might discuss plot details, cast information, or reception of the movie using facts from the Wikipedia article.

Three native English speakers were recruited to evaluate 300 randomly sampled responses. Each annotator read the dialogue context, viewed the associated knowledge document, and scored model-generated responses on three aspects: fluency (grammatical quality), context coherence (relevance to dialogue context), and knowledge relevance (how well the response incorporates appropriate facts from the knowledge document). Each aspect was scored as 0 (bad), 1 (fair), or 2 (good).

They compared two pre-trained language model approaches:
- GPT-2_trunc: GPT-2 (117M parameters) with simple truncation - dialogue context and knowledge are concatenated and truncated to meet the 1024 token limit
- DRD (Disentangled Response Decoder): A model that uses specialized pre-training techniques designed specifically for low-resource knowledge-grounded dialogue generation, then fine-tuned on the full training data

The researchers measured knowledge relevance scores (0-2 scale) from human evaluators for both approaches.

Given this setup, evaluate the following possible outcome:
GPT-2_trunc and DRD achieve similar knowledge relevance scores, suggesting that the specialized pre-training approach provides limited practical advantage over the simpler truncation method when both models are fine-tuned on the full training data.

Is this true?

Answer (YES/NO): YES